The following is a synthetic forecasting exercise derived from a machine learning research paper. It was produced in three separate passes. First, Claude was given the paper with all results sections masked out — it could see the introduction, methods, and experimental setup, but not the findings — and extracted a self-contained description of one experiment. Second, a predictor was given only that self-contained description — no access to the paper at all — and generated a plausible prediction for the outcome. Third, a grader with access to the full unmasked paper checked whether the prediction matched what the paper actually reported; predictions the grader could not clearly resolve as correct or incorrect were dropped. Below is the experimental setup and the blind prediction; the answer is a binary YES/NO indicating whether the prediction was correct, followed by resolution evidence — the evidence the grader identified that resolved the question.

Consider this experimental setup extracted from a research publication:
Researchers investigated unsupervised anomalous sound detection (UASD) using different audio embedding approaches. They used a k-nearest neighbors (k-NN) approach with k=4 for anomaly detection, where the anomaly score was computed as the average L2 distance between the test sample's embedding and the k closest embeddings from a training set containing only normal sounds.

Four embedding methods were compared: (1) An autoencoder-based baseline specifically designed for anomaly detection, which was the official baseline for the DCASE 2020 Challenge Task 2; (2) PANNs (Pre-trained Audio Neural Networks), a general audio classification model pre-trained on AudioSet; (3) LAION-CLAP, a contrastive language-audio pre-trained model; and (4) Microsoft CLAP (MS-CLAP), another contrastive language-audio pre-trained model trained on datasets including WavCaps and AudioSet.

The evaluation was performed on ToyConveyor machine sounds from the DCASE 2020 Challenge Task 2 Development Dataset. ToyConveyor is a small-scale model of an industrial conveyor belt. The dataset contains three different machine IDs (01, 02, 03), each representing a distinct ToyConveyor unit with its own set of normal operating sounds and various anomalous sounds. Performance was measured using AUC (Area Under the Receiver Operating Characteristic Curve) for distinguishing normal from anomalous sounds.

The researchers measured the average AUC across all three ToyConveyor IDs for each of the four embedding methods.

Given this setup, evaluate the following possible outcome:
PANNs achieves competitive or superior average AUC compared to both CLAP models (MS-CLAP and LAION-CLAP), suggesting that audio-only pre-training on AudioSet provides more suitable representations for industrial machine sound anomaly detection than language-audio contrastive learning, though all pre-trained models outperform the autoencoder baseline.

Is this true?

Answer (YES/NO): NO